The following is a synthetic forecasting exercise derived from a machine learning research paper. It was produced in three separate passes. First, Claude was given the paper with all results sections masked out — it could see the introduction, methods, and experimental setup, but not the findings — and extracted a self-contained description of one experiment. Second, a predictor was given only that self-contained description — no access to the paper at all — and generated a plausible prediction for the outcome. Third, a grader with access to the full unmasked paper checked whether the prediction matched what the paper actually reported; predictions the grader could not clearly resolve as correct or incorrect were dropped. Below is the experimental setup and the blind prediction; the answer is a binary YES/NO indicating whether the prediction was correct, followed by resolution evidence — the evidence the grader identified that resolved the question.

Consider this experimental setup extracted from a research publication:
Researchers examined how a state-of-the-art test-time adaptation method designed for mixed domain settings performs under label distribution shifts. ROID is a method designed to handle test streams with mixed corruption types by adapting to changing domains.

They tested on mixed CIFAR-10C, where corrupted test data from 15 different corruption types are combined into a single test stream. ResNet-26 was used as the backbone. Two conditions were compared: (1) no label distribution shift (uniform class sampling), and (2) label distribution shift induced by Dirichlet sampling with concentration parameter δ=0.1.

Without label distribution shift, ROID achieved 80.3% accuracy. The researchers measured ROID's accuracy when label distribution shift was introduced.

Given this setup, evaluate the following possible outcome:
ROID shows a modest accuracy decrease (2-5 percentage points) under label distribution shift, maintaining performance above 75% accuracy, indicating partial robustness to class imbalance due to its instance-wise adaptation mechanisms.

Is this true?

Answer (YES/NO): NO